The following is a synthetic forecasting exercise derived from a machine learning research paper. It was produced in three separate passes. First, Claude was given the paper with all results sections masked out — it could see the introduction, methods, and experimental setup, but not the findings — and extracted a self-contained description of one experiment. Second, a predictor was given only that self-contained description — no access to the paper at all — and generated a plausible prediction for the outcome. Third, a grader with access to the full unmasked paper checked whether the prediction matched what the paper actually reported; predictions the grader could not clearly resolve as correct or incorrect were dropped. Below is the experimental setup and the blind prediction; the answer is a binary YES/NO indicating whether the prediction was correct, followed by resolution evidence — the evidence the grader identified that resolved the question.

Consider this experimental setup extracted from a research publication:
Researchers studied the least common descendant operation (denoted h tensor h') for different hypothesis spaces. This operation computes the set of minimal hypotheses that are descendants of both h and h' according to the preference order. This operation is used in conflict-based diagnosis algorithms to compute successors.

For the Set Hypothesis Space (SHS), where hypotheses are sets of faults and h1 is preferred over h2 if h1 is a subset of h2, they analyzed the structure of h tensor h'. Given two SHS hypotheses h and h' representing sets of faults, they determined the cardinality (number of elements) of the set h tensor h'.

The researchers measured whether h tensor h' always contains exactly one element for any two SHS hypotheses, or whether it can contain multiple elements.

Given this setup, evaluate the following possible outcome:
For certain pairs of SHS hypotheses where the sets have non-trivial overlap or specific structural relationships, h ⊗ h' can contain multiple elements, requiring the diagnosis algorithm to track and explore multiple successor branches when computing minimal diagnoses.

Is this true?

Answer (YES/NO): NO